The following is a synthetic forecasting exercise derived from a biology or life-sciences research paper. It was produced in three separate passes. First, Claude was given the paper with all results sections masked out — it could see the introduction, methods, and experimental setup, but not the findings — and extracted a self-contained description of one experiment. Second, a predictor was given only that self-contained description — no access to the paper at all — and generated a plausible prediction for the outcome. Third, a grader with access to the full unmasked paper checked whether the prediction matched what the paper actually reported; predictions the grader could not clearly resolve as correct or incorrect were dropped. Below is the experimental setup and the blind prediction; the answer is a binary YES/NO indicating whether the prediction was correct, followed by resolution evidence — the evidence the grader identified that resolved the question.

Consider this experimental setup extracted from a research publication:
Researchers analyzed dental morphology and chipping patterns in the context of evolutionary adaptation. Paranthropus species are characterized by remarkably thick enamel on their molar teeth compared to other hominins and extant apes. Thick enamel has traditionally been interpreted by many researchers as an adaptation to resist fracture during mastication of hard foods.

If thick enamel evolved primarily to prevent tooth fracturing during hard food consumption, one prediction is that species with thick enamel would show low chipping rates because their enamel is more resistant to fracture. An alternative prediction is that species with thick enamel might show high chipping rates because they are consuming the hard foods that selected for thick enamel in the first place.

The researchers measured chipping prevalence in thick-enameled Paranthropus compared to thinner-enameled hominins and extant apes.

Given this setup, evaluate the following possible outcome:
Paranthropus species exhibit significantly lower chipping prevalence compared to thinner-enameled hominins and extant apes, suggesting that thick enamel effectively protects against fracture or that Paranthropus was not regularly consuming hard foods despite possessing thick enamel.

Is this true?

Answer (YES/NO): NO